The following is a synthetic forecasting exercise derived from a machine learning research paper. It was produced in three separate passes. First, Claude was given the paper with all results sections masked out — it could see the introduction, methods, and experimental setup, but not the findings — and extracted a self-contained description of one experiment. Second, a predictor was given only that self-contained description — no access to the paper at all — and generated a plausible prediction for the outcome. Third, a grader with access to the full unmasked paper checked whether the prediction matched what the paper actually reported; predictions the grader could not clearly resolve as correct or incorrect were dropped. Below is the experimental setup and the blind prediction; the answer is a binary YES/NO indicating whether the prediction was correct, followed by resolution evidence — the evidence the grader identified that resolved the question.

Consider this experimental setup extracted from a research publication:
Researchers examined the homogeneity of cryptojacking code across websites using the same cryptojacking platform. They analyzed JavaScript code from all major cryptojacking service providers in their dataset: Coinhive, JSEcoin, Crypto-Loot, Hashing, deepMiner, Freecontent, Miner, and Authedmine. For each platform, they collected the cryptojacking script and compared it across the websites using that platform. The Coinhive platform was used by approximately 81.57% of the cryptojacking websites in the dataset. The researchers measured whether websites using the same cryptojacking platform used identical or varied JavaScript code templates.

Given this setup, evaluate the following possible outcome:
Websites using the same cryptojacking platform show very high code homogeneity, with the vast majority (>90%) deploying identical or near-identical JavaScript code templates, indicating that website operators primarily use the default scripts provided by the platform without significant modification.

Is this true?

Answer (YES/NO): YES